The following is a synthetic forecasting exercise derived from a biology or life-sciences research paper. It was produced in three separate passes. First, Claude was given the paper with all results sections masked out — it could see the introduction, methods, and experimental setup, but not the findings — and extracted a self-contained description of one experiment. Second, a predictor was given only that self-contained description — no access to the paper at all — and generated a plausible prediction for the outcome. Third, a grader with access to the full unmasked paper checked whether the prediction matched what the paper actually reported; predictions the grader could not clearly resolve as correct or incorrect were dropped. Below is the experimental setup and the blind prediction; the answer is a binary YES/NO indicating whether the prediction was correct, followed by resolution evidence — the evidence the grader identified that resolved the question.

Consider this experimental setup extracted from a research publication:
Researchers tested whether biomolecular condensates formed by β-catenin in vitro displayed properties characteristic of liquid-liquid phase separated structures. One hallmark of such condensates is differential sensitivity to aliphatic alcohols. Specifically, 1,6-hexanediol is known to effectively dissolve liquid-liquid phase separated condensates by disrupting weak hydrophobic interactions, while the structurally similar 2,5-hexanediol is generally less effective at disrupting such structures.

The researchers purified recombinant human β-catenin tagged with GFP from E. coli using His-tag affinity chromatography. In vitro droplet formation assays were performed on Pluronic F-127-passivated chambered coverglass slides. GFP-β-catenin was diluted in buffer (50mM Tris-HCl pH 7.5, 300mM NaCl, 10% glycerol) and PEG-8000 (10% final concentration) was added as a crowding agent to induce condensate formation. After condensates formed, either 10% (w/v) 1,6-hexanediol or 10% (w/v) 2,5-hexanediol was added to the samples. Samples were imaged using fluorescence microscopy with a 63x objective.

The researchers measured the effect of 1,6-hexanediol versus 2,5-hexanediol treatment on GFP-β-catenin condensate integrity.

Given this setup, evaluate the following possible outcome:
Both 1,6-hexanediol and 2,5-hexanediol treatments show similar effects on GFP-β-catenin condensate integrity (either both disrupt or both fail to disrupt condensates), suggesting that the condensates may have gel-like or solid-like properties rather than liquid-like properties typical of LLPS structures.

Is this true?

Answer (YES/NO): NO